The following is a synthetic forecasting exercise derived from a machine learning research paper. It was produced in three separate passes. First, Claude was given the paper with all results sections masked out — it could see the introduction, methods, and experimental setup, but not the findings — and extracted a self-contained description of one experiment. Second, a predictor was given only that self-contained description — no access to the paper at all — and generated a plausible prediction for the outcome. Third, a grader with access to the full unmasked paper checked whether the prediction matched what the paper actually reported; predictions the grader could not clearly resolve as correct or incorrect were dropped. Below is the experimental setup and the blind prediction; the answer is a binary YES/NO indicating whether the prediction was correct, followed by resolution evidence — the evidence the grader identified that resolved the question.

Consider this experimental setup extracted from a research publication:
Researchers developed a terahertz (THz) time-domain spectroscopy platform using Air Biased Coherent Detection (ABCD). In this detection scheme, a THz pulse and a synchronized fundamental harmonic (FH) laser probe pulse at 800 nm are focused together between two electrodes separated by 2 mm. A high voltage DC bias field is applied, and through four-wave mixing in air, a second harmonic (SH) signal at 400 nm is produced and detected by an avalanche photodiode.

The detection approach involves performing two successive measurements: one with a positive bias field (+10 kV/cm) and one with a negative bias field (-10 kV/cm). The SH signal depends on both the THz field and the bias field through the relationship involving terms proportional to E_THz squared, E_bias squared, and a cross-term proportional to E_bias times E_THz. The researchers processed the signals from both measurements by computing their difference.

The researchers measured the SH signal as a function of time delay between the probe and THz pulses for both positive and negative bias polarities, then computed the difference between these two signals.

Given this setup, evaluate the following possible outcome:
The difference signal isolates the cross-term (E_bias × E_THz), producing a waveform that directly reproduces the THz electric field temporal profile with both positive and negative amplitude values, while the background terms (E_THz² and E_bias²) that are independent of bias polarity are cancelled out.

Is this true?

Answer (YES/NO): YES